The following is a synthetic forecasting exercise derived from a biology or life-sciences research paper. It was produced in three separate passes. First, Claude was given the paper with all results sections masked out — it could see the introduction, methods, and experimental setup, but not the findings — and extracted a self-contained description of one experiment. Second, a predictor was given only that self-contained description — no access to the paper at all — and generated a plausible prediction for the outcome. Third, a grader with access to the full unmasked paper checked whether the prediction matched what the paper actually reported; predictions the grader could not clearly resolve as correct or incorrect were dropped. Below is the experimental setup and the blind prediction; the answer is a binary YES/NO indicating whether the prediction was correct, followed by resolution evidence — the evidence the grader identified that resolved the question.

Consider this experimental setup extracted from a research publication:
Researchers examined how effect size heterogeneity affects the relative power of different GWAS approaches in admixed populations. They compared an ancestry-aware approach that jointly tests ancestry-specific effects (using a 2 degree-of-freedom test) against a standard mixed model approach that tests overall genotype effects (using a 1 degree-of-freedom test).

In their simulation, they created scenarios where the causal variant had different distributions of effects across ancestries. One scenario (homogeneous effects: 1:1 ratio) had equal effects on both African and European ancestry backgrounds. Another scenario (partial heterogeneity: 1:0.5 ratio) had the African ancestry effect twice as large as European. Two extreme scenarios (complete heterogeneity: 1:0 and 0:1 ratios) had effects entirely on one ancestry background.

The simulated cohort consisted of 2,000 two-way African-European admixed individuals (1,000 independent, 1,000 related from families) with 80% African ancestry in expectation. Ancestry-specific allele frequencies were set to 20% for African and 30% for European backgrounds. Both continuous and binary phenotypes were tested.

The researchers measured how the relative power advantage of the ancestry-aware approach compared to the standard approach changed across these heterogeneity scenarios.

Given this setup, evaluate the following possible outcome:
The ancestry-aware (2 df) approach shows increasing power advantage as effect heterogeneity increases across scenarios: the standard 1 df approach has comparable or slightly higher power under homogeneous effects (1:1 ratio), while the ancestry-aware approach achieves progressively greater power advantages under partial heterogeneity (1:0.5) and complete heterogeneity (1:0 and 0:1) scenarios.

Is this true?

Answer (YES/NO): NO